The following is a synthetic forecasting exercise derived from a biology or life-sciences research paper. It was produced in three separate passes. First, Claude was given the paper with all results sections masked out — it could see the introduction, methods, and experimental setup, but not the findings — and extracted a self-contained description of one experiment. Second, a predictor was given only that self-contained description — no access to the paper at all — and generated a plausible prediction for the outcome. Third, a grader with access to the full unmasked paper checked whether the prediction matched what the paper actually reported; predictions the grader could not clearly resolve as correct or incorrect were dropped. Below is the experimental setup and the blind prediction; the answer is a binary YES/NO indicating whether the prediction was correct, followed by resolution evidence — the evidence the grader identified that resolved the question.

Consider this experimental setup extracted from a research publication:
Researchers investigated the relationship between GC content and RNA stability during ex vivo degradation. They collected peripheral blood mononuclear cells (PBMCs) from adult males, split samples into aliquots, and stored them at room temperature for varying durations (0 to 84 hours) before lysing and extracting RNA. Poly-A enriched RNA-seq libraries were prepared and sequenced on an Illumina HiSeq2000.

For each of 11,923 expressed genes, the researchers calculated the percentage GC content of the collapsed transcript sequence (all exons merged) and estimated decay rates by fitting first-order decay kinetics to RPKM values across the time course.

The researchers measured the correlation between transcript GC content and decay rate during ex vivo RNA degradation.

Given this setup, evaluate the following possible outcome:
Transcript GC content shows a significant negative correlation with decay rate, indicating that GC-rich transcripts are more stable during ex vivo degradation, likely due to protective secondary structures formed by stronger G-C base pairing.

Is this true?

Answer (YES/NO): NO